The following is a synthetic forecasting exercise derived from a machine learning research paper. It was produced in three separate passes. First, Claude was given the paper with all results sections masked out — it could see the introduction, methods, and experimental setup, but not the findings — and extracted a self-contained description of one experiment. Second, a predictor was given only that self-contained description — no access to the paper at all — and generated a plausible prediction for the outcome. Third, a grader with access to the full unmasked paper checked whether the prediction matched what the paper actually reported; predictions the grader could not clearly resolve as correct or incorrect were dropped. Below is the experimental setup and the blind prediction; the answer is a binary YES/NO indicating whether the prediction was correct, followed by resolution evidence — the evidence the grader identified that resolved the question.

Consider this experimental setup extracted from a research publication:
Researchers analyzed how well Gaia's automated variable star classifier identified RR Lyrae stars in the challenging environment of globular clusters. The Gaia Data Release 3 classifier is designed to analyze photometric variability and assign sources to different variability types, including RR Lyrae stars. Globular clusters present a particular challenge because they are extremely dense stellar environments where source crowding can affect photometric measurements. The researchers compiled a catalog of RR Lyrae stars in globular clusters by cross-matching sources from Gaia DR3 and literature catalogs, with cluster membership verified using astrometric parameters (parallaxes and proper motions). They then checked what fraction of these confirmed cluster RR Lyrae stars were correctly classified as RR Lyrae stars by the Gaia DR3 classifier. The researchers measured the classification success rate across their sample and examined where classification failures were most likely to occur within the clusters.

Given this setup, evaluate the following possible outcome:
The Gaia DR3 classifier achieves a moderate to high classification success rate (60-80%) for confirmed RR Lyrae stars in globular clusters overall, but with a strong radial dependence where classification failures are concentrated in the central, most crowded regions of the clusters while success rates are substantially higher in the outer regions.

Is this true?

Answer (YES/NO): NO